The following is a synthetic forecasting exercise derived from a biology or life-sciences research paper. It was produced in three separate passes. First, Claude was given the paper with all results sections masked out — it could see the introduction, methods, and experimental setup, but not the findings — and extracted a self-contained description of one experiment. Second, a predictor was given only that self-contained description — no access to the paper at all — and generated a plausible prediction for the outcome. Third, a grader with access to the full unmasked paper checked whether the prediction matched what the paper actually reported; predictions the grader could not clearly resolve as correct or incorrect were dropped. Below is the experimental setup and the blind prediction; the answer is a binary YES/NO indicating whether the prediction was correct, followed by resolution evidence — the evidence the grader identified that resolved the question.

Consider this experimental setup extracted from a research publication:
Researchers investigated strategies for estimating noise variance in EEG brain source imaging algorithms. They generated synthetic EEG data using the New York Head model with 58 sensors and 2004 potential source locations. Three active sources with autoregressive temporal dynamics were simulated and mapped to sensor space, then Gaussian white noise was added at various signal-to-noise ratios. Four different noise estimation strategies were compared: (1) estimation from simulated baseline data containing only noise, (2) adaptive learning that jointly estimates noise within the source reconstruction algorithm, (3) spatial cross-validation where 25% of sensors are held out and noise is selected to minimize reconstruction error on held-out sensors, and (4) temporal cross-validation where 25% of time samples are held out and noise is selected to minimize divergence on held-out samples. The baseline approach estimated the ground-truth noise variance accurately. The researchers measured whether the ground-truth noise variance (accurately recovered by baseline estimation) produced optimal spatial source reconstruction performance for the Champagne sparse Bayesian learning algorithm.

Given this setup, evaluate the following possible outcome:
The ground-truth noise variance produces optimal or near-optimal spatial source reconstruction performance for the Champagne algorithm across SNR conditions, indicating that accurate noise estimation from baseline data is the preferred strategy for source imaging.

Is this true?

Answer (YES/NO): NO